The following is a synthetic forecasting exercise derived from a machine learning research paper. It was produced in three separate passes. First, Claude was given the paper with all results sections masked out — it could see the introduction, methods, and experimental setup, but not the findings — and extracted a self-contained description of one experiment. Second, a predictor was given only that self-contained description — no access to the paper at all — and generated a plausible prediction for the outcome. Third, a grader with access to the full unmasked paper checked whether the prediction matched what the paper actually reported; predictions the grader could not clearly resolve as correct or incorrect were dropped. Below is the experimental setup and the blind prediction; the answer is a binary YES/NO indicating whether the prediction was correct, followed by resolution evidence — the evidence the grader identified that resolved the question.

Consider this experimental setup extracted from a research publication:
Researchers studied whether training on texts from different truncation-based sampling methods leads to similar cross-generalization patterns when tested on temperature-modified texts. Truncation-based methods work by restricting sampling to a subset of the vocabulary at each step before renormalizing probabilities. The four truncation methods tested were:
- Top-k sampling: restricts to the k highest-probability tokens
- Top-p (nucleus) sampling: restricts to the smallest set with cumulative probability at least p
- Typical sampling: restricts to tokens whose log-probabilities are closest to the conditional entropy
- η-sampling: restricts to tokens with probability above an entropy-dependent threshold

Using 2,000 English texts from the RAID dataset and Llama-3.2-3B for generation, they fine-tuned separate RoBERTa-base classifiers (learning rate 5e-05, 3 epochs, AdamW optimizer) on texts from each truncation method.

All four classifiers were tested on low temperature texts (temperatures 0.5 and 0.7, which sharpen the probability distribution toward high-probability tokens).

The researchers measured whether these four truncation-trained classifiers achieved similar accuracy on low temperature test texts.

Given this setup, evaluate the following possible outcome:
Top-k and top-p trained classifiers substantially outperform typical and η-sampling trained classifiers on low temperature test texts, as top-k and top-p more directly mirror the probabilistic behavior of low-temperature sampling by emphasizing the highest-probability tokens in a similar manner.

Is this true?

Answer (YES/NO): NO